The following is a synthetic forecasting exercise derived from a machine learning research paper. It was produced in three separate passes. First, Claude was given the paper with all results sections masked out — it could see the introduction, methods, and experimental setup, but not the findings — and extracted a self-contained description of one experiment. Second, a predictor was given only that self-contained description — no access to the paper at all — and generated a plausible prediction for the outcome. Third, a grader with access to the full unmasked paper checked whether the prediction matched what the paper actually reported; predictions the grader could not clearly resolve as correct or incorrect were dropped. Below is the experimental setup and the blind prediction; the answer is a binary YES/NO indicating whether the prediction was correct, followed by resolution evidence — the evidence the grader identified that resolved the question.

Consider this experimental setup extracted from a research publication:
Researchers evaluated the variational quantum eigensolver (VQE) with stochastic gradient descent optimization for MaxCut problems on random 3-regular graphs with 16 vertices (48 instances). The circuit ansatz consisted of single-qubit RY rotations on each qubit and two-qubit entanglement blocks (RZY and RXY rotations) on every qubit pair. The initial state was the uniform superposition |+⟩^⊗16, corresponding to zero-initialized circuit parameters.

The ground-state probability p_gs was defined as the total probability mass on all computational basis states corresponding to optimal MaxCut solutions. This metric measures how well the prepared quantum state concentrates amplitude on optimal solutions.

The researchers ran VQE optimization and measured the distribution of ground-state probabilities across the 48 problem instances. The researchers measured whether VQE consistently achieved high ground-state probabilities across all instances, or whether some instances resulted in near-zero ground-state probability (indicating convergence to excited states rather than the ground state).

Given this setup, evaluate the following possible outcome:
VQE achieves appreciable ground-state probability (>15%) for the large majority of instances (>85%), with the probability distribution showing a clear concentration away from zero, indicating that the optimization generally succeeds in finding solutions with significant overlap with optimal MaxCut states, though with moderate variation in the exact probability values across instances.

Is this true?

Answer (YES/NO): NO